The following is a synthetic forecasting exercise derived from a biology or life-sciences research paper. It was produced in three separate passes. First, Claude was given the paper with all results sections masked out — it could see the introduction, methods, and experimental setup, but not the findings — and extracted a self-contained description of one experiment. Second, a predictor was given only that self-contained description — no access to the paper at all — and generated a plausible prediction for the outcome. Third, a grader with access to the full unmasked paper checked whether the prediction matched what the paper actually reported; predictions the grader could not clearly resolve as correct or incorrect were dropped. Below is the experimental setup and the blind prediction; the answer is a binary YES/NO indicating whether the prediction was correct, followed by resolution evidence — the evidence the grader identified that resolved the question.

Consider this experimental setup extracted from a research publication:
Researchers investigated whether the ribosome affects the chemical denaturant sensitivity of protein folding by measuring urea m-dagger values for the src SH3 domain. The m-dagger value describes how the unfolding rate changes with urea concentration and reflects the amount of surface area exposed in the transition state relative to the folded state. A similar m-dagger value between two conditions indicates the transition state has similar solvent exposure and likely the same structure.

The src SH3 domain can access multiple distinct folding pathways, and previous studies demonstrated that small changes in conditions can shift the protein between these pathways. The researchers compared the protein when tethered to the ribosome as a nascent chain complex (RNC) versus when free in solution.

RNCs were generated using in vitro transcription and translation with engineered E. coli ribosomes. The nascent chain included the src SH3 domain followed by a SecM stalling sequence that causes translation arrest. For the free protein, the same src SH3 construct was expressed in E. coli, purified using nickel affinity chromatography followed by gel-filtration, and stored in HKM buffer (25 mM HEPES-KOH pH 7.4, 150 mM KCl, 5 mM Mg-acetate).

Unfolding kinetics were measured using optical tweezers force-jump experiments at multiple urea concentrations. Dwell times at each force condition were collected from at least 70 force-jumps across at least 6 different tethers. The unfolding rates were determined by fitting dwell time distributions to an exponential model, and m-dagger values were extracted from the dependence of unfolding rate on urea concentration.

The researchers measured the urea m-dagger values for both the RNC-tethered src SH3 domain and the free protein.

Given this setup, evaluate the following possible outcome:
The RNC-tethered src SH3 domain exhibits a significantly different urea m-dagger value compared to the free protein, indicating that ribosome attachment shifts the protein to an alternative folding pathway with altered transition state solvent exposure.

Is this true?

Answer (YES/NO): NO